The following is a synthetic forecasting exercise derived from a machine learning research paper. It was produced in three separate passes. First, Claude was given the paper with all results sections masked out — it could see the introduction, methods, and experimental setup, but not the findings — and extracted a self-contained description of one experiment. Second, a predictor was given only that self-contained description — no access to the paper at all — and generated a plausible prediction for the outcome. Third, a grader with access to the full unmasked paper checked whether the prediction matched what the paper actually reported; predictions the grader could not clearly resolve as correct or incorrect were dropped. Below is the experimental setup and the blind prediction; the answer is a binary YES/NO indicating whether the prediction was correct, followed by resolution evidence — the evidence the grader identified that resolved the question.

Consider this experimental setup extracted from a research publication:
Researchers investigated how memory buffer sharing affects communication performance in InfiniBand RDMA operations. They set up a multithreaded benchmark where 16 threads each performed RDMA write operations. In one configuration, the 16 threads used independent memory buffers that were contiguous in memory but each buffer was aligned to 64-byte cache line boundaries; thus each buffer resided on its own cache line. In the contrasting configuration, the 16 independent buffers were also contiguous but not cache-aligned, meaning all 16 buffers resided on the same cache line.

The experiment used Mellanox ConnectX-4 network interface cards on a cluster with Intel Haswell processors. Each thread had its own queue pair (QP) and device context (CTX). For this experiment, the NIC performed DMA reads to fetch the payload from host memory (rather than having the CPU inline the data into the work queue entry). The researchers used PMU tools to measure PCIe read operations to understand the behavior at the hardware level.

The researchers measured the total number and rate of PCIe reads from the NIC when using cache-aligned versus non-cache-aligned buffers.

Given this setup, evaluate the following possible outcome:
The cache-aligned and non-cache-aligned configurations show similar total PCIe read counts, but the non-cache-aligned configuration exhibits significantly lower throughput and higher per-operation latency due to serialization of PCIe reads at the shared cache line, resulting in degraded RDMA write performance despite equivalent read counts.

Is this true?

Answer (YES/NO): YES